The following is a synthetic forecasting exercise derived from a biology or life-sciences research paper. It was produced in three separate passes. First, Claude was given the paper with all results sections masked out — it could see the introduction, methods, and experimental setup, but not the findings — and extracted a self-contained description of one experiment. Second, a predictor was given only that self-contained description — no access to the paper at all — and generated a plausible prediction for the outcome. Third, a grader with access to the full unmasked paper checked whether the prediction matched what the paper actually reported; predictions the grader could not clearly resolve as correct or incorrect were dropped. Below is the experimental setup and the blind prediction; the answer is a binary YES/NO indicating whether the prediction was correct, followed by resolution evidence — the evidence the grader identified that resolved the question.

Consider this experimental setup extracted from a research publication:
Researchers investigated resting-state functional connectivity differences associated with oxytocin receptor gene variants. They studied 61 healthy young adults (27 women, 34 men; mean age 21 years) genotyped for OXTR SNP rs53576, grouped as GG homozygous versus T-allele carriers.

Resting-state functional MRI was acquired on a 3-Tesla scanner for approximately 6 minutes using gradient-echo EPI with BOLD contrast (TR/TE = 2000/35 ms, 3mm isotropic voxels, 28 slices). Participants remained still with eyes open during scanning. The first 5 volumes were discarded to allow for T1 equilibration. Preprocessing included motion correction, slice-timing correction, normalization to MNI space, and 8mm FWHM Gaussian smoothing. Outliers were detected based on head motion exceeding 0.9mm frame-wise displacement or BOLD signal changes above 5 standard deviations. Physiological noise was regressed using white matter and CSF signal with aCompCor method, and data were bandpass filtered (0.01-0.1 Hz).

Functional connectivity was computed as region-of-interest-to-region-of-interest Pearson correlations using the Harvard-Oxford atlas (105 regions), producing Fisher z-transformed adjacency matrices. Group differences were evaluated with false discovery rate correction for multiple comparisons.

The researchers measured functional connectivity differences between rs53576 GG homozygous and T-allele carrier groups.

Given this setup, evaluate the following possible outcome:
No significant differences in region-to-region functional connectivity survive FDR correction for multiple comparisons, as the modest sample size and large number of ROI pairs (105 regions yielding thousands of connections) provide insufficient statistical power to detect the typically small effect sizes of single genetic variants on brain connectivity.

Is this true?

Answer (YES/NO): NO